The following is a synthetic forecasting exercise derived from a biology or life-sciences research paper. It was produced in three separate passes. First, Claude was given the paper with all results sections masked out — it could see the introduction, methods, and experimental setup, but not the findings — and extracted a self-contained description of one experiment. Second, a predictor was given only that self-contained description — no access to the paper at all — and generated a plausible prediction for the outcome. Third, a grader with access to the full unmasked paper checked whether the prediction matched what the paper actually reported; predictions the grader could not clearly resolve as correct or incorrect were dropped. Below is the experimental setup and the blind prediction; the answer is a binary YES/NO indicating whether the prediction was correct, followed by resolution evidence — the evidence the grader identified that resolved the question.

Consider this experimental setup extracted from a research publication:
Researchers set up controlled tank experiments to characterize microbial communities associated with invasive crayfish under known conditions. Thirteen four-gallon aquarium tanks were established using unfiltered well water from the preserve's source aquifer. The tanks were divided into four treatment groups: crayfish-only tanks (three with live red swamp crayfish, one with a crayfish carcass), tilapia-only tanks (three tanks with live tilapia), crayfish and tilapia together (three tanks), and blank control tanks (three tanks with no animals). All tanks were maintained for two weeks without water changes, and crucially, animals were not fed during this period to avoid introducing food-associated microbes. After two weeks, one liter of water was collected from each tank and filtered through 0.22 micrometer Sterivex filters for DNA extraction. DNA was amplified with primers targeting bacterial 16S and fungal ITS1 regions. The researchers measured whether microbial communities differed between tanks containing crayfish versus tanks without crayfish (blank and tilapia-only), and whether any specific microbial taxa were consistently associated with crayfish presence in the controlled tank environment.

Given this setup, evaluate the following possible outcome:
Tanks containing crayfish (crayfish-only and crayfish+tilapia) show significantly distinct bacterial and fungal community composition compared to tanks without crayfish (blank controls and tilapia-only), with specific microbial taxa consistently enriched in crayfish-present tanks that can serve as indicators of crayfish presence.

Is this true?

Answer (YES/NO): YES